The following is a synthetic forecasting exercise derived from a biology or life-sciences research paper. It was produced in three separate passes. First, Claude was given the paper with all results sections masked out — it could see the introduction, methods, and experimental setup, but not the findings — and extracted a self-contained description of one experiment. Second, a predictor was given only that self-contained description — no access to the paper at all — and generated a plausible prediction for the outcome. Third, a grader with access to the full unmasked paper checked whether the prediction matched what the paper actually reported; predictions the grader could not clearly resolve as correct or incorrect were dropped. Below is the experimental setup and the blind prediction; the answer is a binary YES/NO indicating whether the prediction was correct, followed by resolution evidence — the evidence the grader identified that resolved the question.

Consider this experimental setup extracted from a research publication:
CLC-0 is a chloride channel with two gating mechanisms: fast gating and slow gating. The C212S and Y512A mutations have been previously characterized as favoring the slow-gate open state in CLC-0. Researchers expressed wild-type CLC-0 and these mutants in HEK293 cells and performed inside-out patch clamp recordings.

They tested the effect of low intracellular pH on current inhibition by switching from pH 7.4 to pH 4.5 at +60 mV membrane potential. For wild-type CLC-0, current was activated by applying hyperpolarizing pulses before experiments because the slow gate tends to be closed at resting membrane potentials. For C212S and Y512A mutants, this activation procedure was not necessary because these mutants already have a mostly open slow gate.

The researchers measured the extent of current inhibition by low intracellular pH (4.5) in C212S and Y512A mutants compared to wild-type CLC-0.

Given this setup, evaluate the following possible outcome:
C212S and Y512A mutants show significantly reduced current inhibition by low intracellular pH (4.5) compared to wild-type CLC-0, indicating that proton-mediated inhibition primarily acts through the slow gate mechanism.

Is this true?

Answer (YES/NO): YES